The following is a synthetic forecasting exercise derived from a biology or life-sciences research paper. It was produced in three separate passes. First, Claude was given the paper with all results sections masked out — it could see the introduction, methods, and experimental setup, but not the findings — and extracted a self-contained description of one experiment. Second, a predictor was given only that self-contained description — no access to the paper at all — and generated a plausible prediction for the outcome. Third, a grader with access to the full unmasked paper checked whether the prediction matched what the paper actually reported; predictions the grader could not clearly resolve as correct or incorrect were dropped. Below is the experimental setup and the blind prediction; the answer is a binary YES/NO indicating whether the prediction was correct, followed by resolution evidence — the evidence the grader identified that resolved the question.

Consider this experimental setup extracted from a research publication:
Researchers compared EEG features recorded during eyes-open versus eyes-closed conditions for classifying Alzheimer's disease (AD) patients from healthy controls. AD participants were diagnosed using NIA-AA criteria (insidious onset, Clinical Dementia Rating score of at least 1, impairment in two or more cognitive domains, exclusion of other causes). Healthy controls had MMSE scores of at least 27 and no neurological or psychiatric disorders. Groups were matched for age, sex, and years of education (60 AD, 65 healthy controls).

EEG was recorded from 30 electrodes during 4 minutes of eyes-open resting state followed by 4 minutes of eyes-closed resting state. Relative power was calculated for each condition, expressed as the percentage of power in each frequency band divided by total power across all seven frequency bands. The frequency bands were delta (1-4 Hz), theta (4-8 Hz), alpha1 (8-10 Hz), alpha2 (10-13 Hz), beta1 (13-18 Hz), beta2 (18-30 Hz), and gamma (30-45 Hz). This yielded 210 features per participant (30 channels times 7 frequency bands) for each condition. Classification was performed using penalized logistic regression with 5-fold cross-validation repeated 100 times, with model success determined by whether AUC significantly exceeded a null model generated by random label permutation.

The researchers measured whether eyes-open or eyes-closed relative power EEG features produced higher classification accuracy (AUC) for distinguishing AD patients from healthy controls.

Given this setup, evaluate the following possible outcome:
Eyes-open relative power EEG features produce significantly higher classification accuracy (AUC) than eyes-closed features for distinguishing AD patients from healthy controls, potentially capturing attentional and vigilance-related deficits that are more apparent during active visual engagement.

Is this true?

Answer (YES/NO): NO